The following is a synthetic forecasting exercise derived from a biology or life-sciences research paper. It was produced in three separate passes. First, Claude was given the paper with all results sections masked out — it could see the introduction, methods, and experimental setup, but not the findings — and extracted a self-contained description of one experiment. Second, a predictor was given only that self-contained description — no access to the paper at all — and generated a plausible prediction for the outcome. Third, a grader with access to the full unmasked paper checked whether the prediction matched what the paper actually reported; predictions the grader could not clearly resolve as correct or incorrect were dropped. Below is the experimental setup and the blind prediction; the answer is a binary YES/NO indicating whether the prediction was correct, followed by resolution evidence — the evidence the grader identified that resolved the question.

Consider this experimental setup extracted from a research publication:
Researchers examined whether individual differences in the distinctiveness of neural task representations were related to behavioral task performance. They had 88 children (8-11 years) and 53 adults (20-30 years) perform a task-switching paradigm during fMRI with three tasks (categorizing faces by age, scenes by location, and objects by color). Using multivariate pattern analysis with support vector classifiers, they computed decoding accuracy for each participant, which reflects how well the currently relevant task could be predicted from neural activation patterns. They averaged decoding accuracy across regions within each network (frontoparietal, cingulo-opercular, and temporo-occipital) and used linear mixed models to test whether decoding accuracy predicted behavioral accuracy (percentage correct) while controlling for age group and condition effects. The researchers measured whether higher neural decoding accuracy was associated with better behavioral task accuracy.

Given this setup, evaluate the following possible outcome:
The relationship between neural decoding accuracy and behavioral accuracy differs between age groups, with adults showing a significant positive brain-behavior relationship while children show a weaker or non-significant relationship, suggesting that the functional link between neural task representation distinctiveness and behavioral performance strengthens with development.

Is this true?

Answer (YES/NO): NO